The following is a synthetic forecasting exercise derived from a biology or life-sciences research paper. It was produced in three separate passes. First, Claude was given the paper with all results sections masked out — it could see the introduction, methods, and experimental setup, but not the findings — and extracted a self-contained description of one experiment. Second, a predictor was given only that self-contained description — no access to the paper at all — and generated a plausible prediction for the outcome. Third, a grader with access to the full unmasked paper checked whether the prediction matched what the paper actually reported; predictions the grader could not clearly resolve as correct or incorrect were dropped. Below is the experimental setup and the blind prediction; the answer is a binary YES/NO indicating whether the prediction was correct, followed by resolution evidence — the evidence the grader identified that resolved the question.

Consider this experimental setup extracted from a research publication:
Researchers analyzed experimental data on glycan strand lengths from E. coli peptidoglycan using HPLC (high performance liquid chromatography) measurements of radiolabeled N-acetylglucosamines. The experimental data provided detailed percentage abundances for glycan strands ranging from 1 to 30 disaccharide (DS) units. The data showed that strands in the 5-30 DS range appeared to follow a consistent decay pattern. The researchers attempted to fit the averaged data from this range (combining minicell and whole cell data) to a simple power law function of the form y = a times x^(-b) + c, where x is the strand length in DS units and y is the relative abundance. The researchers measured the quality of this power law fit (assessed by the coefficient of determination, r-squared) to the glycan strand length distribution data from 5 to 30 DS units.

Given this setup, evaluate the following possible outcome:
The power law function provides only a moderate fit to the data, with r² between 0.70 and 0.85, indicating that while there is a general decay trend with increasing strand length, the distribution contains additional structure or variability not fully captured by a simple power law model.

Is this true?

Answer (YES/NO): NO